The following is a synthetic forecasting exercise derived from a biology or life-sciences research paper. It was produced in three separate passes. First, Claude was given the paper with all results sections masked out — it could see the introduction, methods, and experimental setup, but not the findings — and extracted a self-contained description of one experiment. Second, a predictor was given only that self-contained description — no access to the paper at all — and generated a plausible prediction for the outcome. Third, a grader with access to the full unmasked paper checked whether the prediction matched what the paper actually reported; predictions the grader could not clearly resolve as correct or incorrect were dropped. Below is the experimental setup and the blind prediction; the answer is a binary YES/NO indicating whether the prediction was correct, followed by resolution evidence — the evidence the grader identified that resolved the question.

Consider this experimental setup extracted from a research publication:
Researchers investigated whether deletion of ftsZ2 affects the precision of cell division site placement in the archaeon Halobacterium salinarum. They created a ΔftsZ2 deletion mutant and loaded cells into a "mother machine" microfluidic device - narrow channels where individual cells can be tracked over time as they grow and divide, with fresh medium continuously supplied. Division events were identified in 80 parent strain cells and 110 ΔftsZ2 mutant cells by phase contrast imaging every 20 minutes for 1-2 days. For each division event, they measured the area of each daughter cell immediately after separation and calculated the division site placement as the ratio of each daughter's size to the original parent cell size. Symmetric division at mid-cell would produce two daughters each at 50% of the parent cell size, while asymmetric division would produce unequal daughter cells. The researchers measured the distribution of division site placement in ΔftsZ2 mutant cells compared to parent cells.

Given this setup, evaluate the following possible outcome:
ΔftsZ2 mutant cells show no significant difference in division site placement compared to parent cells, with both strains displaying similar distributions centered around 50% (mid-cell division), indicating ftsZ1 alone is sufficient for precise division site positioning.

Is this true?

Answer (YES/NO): NO